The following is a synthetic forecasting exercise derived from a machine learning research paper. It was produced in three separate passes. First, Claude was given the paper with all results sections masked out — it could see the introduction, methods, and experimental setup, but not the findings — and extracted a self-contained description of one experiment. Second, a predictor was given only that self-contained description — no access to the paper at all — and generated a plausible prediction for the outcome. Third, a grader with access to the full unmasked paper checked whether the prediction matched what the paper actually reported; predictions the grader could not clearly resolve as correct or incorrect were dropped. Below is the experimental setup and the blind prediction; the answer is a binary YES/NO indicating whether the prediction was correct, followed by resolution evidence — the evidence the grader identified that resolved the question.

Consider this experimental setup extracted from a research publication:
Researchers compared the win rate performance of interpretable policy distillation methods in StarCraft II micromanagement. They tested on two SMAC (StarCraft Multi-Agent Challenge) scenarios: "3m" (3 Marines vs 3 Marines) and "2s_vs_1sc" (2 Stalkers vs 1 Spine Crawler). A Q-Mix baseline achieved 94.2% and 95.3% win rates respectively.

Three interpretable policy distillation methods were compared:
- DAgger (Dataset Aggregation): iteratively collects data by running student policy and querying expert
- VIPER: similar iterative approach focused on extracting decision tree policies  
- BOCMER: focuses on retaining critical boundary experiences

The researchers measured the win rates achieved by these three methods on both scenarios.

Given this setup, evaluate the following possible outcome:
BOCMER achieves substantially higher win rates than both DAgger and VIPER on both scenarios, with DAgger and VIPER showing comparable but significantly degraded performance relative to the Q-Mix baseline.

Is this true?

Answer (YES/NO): NO